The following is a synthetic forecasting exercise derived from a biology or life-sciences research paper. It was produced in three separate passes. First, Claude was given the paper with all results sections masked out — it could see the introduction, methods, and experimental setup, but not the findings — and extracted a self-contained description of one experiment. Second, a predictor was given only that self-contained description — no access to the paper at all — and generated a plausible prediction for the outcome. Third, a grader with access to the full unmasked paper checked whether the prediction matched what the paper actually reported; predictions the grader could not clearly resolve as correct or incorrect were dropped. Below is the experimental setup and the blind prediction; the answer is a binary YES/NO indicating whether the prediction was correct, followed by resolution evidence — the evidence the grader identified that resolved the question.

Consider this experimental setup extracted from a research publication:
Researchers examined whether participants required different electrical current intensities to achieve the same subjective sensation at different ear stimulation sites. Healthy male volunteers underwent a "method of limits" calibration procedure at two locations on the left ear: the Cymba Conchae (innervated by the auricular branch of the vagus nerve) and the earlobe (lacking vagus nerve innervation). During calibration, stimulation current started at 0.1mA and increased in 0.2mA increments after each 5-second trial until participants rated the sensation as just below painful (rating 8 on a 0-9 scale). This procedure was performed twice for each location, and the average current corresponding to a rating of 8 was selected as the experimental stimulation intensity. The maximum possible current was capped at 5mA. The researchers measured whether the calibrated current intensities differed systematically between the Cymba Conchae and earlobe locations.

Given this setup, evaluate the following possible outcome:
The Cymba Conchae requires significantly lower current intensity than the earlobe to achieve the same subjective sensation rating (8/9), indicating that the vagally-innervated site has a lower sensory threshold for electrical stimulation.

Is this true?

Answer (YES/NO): YES